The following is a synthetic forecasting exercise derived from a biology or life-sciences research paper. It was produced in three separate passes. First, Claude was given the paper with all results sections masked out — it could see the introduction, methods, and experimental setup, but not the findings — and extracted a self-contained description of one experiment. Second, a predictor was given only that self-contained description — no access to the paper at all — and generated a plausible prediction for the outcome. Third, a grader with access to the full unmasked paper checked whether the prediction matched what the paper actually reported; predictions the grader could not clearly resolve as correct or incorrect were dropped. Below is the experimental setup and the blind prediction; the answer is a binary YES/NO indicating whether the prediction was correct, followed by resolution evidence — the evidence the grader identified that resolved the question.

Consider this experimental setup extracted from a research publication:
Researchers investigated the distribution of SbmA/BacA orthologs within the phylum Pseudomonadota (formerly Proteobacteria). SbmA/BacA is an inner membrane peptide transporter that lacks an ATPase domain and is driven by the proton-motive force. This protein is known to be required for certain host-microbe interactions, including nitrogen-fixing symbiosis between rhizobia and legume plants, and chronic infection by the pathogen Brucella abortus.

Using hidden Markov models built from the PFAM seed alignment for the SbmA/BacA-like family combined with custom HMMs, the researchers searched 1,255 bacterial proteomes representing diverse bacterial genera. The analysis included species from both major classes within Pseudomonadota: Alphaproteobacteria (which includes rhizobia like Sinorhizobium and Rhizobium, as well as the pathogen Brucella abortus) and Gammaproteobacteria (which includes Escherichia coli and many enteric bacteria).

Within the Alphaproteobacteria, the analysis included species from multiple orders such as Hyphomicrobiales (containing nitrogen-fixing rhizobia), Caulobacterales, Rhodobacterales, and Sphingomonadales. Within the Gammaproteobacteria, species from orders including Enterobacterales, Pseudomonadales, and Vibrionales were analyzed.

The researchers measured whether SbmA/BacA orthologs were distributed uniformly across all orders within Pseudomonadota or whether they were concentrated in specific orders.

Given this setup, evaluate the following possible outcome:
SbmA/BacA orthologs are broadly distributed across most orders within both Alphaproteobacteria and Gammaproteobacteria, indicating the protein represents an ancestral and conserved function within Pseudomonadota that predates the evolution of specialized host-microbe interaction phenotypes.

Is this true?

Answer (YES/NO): NO